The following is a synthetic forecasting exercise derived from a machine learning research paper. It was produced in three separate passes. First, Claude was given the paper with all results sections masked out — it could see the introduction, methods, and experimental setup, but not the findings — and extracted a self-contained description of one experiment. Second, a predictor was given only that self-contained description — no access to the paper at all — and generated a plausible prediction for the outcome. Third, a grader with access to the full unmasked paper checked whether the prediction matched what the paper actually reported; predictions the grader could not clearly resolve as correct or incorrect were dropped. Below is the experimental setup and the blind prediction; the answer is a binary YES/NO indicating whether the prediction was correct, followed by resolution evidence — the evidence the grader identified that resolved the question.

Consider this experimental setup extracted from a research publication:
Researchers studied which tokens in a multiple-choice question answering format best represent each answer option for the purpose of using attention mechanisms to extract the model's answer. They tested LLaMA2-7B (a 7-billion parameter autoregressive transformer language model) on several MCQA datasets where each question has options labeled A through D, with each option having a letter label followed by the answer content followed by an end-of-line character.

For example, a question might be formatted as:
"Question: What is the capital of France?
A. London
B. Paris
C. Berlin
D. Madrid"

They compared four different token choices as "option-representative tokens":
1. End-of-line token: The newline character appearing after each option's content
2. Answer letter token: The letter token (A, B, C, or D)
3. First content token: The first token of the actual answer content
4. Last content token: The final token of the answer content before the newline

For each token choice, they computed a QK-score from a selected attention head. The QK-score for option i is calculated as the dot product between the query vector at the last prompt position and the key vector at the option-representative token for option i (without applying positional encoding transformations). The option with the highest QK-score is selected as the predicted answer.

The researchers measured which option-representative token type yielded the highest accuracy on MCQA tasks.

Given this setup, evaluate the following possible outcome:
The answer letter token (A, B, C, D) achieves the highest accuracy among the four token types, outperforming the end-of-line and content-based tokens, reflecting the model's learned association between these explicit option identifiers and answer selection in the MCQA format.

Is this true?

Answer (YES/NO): NO